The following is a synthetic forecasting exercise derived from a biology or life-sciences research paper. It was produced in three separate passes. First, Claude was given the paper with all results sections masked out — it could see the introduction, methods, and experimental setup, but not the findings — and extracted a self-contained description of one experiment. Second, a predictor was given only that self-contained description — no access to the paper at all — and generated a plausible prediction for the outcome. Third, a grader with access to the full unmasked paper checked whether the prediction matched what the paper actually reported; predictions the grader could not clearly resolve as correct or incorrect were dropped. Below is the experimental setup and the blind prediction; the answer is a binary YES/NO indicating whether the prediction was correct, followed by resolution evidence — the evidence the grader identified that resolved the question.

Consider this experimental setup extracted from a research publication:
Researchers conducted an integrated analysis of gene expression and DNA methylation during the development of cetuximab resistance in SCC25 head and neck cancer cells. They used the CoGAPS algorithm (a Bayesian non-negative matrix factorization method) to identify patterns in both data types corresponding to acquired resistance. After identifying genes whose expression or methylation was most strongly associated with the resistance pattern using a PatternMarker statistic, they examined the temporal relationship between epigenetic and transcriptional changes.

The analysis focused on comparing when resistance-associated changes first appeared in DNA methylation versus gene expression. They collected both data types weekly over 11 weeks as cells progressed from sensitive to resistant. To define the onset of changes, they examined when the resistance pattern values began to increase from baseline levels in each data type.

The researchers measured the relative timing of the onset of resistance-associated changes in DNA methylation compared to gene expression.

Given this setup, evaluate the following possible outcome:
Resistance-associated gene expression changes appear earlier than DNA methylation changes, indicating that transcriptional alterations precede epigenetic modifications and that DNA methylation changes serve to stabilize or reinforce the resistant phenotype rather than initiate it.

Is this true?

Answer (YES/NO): YES